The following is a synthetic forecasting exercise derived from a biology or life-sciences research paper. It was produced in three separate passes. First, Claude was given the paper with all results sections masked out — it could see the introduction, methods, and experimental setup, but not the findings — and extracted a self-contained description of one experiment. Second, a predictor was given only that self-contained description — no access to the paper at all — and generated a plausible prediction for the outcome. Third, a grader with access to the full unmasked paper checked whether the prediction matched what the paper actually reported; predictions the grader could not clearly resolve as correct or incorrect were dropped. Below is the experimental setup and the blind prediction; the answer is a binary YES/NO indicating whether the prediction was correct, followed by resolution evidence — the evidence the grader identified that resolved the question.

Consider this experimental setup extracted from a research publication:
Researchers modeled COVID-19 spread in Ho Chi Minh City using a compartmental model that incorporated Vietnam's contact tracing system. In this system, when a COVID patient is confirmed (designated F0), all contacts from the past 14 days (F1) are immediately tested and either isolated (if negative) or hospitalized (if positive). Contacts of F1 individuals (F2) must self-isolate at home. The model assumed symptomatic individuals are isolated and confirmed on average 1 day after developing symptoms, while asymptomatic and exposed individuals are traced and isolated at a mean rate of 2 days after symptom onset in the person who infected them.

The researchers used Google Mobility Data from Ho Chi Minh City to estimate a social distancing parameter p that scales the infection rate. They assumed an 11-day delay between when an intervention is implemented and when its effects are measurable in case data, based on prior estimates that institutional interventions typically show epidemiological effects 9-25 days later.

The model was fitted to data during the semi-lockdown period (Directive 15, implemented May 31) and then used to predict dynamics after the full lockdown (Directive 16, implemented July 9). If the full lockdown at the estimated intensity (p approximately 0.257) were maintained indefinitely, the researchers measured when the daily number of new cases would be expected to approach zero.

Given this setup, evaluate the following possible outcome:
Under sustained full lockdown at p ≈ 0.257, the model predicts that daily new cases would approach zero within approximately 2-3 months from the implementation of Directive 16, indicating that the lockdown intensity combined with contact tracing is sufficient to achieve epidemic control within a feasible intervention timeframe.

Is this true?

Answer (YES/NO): YES